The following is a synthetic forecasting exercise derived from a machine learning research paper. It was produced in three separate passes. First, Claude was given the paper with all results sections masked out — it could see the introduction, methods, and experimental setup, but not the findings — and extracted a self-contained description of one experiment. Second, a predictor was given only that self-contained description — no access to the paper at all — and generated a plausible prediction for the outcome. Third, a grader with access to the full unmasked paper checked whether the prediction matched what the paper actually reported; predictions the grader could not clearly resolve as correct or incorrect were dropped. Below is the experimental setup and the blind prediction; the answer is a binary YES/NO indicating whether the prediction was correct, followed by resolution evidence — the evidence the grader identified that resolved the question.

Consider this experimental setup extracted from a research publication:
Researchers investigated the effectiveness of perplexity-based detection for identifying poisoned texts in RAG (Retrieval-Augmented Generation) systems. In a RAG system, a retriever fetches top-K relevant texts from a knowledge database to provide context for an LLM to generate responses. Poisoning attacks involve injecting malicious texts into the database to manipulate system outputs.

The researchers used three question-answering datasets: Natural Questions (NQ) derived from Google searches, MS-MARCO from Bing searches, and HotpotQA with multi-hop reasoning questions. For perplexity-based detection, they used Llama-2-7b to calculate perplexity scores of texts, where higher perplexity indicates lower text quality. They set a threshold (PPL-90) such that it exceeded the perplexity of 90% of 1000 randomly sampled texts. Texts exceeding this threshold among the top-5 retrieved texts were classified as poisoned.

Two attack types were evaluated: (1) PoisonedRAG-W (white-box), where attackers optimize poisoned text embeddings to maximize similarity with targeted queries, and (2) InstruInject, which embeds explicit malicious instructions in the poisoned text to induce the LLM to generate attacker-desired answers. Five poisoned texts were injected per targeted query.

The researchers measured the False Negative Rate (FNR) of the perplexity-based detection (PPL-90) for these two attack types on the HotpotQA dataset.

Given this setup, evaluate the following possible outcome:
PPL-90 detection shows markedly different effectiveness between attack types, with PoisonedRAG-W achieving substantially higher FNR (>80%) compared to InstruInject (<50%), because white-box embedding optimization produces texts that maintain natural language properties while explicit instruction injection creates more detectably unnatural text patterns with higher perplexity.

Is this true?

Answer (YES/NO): NO